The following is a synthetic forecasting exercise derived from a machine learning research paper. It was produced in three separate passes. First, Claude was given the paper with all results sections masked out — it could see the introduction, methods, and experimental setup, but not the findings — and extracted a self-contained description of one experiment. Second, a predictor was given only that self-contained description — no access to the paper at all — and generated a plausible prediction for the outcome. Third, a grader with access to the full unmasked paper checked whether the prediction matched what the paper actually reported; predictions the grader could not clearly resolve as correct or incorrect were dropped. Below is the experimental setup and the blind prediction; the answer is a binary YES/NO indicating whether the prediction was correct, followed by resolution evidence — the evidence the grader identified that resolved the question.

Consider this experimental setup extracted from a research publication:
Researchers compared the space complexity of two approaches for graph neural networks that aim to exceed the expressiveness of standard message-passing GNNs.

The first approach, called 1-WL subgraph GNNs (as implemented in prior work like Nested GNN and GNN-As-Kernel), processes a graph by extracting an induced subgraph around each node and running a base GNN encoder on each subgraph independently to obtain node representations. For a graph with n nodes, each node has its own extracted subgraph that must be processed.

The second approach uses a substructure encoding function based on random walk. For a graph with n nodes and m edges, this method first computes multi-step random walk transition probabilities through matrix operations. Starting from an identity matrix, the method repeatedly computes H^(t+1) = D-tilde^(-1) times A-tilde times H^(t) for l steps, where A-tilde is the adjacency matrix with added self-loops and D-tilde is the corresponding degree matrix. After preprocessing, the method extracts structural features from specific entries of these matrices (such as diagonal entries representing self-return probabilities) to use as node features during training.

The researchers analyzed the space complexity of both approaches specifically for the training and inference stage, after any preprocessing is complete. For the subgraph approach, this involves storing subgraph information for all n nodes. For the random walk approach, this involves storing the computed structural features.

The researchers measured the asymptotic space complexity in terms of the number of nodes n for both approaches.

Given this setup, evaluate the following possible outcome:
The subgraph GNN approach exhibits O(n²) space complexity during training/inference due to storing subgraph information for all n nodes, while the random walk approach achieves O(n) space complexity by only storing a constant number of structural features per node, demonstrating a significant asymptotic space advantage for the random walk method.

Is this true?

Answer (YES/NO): YES